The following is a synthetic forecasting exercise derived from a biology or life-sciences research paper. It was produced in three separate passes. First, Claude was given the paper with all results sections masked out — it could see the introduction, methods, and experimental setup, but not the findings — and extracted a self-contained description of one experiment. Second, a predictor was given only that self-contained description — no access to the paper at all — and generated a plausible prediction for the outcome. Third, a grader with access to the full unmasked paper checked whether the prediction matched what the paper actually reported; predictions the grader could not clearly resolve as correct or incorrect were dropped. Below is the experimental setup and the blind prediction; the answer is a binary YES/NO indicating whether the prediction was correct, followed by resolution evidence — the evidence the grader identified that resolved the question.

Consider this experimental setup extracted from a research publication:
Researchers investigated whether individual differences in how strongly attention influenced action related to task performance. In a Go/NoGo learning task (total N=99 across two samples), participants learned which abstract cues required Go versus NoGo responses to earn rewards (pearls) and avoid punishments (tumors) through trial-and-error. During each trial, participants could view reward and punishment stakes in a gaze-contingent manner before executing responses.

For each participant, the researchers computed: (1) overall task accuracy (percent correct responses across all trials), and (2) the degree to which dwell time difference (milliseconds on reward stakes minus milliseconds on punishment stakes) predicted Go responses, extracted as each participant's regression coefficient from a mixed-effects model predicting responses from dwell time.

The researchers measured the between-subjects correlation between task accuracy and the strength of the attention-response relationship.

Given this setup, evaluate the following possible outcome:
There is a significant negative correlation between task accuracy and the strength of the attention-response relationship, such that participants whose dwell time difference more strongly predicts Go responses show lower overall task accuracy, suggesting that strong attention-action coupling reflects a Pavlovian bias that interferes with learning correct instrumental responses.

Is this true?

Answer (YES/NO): NO